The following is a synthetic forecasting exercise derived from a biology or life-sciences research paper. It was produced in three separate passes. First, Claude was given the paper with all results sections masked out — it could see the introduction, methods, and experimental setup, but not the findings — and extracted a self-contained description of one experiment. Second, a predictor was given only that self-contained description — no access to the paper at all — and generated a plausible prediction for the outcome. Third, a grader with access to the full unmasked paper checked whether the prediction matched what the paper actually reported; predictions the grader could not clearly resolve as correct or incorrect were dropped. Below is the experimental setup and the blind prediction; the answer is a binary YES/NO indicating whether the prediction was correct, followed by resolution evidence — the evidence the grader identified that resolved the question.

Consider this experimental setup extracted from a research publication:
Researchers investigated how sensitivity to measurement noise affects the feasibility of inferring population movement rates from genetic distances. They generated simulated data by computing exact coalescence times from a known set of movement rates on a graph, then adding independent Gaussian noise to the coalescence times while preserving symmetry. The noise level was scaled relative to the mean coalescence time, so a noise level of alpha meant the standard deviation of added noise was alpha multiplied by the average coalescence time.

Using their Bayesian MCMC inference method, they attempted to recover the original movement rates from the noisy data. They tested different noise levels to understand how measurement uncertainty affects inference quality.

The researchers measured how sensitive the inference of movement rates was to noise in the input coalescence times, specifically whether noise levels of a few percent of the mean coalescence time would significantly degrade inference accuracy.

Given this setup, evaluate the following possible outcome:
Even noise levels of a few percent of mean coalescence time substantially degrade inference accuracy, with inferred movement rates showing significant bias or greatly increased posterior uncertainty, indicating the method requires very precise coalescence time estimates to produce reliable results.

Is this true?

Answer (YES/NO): YES